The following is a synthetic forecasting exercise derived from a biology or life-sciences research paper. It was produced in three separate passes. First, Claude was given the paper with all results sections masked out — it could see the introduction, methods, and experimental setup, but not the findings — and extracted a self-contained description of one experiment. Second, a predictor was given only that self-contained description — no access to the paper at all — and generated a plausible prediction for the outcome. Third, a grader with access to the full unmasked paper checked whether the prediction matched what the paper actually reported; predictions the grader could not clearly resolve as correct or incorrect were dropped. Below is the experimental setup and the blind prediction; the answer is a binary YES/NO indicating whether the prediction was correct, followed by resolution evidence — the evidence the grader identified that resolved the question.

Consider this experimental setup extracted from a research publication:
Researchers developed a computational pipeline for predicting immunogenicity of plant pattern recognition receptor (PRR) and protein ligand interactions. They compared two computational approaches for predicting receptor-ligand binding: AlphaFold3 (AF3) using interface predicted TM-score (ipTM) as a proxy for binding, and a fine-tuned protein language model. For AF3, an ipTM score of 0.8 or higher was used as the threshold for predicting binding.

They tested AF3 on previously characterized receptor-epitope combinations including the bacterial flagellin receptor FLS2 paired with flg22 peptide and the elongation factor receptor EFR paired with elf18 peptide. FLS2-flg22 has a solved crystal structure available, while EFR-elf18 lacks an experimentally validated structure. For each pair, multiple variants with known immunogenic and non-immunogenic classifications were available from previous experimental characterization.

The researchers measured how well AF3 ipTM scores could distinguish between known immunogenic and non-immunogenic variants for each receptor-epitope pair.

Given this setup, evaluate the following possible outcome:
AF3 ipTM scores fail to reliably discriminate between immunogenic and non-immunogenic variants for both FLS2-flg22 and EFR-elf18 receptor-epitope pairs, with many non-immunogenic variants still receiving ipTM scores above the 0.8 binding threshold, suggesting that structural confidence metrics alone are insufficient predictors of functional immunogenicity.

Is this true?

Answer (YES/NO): NO